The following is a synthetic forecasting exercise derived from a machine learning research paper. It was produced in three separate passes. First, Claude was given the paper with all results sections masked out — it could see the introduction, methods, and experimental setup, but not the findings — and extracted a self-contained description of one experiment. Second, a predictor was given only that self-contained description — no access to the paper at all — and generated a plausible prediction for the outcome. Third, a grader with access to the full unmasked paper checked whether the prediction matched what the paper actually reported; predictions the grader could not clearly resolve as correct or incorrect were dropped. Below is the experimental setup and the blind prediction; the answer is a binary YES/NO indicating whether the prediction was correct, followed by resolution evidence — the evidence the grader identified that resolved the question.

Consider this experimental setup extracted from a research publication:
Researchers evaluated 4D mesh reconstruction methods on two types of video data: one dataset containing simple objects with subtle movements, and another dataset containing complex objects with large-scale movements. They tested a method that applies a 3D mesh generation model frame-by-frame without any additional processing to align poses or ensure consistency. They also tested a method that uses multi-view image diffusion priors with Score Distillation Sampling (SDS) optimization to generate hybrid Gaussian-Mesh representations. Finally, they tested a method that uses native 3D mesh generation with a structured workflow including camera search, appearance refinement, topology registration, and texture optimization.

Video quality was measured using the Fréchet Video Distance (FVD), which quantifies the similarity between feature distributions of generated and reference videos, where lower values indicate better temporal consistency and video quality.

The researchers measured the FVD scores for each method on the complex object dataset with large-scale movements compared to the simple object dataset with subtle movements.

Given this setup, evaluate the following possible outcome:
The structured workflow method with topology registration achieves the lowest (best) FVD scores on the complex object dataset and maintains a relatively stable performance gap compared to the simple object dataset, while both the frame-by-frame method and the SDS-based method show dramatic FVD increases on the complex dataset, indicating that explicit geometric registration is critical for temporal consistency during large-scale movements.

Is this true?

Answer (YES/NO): NO